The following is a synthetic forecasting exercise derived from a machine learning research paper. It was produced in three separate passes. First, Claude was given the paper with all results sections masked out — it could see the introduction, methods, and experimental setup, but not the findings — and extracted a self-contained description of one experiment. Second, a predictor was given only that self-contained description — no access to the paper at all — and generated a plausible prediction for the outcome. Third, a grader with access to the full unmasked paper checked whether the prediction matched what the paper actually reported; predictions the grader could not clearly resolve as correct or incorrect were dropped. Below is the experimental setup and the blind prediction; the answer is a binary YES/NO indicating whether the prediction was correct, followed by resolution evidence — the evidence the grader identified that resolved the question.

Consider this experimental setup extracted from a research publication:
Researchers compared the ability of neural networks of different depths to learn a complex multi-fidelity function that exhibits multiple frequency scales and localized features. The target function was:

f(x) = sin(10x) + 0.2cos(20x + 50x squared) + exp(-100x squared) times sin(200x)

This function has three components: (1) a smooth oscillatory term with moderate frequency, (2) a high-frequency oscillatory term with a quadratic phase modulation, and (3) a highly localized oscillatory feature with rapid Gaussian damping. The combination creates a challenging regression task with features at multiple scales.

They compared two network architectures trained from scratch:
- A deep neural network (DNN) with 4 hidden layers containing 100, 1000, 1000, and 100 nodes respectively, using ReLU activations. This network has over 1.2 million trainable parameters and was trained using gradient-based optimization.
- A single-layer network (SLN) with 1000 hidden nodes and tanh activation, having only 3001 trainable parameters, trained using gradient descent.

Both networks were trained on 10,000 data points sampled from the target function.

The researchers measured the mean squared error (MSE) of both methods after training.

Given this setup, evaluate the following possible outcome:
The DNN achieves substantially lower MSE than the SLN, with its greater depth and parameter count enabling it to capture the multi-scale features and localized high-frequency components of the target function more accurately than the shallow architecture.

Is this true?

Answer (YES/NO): NO